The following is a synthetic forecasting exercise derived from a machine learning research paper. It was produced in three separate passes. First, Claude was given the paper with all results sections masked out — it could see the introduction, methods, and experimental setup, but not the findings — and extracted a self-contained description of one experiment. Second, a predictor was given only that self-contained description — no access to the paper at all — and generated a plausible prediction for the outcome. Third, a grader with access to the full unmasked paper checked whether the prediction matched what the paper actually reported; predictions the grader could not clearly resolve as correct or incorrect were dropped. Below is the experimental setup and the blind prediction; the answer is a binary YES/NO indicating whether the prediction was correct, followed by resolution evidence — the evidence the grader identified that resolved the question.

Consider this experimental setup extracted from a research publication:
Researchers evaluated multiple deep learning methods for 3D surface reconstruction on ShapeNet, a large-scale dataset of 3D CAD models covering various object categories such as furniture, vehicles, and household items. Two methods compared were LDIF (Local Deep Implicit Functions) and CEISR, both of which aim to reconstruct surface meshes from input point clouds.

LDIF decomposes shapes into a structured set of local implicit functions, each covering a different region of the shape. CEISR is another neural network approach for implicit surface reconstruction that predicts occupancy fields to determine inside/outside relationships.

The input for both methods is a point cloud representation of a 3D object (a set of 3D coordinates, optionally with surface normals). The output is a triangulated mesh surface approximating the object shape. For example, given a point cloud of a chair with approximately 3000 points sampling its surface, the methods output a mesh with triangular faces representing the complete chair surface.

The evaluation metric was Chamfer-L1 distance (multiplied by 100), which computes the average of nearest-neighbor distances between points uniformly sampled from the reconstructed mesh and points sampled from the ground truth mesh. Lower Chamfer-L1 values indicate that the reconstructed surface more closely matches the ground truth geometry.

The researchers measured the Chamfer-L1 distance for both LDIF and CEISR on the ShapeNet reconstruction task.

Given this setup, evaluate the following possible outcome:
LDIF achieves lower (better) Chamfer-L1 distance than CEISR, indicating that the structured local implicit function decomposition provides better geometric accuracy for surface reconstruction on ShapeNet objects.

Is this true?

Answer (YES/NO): YES